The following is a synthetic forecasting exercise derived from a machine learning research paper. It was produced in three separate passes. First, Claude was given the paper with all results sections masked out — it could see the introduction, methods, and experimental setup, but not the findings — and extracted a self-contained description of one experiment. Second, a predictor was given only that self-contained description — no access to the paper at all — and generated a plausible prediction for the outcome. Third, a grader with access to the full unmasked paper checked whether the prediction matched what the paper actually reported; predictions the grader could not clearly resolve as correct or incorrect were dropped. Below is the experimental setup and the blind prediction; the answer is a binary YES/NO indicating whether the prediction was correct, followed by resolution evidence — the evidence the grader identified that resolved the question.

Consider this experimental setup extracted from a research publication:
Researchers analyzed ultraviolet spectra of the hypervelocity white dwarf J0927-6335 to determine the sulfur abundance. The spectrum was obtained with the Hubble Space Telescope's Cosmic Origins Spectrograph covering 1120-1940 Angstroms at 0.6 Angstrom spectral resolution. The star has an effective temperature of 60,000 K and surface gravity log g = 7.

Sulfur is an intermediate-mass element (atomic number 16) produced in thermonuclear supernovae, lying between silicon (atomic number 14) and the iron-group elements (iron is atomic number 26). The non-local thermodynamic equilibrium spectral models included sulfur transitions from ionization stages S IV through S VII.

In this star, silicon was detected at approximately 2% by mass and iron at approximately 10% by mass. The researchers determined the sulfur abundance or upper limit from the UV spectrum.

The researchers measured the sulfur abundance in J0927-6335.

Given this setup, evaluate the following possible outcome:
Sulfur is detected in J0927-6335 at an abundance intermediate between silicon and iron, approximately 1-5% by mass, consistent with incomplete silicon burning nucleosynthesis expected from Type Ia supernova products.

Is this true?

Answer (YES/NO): NO